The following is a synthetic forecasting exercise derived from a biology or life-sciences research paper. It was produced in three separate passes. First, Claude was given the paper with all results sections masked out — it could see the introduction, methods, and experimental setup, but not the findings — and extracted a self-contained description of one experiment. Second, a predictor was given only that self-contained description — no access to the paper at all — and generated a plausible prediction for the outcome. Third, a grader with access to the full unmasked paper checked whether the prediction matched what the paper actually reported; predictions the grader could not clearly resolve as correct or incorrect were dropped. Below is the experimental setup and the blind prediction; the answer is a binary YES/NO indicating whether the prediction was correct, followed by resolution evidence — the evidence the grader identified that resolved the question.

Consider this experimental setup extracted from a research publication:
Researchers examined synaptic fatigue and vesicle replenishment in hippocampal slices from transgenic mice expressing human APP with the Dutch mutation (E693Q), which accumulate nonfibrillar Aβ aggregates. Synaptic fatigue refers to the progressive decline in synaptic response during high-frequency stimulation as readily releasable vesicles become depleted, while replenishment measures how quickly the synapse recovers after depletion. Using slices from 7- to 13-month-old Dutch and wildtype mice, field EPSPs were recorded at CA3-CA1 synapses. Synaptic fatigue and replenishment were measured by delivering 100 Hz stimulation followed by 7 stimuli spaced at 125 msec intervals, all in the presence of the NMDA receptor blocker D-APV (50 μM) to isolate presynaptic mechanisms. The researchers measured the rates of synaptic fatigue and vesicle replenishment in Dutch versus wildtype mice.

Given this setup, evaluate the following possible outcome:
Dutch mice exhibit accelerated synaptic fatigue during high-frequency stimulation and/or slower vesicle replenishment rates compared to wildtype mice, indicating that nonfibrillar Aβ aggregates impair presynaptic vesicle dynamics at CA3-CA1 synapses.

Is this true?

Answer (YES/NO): NO